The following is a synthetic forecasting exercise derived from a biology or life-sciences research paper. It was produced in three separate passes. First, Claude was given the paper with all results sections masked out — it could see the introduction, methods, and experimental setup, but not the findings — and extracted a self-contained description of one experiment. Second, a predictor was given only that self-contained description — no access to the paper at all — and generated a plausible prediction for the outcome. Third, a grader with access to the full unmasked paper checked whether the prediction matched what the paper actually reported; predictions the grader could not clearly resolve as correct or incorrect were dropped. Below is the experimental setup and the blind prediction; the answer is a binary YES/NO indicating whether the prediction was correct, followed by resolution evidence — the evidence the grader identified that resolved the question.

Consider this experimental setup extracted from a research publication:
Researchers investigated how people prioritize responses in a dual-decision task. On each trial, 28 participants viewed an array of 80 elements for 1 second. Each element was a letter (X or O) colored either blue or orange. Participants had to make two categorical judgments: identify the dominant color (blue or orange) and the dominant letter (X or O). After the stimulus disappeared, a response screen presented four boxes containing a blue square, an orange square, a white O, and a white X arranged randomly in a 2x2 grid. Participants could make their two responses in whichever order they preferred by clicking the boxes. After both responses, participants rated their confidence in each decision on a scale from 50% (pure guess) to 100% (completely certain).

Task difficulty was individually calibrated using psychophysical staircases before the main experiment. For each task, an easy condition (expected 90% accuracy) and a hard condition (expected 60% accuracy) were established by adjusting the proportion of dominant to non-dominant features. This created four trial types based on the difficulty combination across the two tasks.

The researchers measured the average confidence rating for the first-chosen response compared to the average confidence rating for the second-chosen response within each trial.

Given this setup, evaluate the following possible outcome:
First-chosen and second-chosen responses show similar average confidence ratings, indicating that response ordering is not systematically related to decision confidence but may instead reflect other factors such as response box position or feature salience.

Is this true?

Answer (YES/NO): NO